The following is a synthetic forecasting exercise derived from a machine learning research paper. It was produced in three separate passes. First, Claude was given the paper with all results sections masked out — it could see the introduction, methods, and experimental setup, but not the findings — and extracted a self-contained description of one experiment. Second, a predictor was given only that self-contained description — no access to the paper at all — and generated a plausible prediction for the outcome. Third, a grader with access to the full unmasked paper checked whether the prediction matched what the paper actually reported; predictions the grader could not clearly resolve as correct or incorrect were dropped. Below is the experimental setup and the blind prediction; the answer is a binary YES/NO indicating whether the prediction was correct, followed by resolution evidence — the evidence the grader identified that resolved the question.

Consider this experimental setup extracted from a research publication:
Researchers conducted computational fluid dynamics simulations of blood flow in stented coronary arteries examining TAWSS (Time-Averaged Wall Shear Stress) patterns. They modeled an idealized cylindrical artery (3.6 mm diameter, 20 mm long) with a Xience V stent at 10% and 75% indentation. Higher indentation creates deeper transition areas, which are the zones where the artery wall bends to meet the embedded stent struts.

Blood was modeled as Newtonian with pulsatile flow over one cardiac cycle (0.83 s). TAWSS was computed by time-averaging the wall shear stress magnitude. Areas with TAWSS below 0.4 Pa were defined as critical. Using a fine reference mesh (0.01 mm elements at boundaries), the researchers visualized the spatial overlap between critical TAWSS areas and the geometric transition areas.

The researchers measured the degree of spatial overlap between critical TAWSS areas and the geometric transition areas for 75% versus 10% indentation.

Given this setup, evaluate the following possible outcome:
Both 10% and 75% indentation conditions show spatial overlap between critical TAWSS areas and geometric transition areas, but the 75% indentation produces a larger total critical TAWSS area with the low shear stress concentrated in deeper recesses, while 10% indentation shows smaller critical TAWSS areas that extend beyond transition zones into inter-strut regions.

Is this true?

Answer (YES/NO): NO